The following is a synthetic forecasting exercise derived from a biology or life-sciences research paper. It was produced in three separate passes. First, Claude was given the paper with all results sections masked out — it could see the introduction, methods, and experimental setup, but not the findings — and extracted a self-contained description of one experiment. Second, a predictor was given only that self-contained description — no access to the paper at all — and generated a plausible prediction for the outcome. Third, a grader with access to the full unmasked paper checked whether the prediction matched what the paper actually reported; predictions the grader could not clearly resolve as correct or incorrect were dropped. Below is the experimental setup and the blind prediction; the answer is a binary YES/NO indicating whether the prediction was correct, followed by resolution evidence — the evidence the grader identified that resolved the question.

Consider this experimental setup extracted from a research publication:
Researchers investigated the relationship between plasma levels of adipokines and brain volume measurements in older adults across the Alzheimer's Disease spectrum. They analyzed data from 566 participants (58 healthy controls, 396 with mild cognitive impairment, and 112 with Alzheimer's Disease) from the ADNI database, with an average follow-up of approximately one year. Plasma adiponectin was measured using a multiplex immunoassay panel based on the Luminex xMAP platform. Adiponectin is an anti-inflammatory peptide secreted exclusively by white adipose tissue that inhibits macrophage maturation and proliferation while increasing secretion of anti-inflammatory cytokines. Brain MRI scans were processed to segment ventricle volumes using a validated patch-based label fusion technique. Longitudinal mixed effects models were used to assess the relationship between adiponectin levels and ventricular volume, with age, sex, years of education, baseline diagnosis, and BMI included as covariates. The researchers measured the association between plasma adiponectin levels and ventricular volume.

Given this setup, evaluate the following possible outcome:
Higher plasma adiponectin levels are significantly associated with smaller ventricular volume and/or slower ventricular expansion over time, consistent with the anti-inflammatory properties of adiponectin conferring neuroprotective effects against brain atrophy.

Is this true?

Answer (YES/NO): YES